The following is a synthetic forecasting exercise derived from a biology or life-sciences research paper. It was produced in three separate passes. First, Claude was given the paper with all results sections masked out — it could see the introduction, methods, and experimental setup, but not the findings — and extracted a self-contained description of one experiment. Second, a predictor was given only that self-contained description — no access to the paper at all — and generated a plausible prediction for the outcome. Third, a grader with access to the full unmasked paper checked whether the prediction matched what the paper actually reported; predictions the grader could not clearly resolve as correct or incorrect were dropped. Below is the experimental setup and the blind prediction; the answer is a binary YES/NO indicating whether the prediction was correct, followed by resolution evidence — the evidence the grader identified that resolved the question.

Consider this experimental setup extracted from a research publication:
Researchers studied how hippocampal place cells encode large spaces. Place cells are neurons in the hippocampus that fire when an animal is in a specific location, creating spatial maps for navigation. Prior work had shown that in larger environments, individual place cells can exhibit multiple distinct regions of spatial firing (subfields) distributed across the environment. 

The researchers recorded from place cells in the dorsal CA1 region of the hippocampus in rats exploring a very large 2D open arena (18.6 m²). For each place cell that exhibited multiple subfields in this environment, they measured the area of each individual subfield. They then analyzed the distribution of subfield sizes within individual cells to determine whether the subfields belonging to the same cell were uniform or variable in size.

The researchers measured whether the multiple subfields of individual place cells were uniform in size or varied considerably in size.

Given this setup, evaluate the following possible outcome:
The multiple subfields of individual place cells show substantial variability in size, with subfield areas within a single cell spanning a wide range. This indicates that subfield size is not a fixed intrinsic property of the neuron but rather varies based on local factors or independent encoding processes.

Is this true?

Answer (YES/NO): YES